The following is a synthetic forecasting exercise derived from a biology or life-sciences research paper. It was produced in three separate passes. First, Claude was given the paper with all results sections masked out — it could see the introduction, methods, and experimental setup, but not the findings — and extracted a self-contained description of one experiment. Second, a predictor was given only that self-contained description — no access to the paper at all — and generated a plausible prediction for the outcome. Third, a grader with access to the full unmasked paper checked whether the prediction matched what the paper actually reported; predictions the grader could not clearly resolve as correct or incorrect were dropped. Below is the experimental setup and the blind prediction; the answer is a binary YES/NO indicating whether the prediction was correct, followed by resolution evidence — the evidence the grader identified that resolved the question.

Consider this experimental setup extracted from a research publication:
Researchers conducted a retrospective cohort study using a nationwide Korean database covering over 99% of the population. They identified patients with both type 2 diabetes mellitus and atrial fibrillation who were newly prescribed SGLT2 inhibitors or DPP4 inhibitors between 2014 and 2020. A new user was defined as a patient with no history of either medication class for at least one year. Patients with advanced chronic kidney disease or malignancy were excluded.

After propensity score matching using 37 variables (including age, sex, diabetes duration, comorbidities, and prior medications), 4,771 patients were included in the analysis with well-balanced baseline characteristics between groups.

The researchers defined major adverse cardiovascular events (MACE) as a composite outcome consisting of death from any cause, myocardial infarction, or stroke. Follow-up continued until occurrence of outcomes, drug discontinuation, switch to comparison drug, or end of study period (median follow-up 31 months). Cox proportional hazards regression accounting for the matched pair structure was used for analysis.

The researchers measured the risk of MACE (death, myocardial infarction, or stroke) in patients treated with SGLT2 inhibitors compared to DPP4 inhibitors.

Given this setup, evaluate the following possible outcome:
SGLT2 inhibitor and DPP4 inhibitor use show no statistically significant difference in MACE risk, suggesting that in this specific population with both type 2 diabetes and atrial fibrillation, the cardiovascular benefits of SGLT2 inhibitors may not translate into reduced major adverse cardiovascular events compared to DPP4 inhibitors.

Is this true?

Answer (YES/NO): YES